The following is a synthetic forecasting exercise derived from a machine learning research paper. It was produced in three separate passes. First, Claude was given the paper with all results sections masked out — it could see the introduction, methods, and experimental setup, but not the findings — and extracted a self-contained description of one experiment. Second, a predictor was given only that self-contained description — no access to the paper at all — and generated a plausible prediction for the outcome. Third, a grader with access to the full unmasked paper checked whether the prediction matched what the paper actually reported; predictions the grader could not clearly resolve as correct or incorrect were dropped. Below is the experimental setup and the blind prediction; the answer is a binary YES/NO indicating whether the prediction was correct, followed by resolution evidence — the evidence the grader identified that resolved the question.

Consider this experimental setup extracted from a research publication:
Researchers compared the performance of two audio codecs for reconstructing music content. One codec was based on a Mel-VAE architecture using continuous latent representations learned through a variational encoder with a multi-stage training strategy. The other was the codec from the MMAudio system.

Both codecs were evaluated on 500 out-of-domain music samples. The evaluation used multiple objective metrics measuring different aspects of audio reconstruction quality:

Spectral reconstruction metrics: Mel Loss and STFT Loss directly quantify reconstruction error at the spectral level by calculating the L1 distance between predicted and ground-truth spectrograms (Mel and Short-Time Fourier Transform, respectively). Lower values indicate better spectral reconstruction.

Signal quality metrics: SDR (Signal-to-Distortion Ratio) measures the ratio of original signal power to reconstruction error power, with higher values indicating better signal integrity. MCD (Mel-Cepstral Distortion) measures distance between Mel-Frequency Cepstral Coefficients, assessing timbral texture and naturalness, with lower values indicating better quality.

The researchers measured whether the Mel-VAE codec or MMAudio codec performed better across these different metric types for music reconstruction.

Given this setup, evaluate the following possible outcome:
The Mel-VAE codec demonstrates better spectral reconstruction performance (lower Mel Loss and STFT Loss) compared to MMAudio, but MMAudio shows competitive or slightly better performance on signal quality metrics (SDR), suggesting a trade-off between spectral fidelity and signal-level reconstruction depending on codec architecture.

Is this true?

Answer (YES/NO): NO